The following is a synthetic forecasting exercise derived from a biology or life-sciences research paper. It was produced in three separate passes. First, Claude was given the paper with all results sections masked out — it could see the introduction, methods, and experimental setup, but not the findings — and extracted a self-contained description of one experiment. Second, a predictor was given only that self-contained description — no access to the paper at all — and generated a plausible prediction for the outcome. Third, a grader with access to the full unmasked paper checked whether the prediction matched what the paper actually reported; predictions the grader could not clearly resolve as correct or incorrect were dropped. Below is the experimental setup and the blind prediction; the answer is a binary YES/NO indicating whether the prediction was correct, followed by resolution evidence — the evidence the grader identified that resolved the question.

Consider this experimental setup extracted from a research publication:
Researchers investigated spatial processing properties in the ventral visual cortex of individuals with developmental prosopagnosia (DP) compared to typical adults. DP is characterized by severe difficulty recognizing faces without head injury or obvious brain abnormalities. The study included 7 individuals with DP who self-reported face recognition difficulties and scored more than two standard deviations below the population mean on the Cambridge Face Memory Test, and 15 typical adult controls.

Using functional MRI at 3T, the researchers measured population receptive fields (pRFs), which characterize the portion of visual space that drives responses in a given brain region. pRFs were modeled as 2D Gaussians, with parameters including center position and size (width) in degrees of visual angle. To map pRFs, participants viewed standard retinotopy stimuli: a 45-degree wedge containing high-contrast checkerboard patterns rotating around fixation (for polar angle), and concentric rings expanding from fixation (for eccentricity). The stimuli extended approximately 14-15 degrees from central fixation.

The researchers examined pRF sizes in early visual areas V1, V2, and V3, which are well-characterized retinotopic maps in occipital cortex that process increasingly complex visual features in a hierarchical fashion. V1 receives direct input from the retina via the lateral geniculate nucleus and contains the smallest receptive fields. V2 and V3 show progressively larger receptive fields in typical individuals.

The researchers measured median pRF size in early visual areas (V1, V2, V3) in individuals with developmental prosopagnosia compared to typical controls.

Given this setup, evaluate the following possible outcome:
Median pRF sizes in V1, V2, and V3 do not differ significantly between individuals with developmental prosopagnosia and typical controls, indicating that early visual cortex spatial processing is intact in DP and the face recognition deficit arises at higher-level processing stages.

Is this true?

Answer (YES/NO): NO